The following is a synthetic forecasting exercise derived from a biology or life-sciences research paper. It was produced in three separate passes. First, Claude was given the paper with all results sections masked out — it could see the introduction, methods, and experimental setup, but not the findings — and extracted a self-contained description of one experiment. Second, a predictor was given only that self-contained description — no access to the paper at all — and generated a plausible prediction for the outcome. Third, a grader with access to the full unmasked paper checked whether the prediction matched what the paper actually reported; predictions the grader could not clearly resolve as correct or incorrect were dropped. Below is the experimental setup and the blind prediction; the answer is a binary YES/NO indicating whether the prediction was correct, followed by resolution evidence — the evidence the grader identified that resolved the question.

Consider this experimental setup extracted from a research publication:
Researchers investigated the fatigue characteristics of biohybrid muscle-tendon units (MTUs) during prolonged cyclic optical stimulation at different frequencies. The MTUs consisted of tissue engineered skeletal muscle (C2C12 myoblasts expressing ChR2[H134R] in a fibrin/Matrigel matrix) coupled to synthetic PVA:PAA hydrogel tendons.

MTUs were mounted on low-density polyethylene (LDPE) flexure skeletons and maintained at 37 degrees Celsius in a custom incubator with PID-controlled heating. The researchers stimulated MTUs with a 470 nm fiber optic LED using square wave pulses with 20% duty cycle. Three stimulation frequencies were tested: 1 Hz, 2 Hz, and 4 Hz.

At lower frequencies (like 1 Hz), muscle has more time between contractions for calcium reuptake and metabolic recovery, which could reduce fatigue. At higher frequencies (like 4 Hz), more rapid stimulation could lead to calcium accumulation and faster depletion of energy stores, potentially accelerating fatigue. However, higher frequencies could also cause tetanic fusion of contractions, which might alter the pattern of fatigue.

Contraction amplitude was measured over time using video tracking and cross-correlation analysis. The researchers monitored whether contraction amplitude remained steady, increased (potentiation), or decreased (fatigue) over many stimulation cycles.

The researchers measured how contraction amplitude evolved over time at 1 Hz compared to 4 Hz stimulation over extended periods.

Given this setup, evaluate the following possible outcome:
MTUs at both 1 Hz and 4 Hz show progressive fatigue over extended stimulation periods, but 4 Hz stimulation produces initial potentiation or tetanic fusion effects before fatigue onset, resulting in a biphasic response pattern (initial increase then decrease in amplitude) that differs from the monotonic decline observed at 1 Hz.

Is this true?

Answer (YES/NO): NO